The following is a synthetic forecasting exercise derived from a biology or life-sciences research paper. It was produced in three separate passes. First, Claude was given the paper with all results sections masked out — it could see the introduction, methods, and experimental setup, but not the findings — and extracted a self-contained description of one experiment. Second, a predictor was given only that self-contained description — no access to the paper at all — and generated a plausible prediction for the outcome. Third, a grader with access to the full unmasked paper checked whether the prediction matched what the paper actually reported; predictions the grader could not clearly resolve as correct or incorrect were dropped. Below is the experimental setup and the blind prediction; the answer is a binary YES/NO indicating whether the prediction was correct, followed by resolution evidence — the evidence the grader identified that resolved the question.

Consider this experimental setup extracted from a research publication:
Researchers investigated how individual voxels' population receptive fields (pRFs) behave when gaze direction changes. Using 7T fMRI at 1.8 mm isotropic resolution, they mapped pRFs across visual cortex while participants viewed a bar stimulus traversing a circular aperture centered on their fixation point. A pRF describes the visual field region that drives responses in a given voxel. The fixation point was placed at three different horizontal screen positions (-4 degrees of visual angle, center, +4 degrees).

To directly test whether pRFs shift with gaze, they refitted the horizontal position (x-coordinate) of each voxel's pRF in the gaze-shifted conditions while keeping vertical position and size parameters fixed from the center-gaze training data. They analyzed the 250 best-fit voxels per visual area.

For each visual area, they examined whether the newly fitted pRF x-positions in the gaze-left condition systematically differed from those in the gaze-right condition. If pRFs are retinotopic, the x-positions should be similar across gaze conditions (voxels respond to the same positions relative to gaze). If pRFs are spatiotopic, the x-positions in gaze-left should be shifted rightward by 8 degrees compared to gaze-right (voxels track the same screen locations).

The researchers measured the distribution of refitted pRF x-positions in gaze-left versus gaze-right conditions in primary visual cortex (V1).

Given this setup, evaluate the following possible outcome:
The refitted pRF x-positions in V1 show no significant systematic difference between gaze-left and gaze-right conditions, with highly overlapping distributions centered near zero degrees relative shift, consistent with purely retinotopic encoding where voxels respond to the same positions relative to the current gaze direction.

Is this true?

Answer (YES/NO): NO